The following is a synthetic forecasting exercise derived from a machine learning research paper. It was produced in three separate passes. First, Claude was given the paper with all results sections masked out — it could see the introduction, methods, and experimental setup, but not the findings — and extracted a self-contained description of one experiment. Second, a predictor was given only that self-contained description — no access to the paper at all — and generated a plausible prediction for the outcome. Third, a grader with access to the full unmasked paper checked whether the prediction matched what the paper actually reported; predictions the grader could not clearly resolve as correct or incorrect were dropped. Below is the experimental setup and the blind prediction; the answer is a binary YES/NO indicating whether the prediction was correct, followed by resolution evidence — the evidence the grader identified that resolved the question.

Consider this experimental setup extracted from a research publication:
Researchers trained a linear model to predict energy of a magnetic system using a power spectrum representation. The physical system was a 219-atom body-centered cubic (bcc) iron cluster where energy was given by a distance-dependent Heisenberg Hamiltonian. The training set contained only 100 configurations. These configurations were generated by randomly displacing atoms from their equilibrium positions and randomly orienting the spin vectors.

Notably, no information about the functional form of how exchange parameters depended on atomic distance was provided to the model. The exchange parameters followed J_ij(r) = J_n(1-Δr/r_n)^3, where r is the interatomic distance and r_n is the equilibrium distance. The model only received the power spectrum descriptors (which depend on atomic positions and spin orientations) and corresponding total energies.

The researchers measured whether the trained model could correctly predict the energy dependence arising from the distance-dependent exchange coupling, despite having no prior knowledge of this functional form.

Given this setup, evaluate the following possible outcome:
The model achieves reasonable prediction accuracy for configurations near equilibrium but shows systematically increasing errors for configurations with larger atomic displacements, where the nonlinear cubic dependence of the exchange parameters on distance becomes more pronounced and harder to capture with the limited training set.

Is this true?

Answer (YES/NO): NO